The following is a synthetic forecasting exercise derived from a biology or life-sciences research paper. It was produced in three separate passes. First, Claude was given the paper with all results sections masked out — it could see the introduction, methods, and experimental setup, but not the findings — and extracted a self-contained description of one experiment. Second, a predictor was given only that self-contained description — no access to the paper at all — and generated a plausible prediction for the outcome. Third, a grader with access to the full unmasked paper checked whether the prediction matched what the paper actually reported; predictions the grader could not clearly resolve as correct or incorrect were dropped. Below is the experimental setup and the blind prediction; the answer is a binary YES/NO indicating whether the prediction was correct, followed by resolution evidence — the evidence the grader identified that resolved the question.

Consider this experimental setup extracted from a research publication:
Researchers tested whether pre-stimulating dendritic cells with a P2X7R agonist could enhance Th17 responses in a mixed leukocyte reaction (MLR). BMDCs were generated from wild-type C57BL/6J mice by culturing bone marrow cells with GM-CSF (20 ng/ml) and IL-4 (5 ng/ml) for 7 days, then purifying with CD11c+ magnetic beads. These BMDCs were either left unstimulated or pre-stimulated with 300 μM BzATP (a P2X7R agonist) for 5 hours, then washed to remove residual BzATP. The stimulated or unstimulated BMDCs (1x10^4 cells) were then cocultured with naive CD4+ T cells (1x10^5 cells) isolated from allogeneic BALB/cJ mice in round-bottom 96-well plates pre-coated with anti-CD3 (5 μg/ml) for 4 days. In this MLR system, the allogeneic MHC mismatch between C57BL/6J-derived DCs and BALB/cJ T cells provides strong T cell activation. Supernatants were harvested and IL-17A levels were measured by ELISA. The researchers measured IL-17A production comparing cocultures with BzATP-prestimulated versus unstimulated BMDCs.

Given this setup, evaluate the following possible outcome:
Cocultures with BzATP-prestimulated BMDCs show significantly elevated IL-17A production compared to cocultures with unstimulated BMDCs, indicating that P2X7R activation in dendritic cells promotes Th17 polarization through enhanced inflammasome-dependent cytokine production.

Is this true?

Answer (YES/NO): YES